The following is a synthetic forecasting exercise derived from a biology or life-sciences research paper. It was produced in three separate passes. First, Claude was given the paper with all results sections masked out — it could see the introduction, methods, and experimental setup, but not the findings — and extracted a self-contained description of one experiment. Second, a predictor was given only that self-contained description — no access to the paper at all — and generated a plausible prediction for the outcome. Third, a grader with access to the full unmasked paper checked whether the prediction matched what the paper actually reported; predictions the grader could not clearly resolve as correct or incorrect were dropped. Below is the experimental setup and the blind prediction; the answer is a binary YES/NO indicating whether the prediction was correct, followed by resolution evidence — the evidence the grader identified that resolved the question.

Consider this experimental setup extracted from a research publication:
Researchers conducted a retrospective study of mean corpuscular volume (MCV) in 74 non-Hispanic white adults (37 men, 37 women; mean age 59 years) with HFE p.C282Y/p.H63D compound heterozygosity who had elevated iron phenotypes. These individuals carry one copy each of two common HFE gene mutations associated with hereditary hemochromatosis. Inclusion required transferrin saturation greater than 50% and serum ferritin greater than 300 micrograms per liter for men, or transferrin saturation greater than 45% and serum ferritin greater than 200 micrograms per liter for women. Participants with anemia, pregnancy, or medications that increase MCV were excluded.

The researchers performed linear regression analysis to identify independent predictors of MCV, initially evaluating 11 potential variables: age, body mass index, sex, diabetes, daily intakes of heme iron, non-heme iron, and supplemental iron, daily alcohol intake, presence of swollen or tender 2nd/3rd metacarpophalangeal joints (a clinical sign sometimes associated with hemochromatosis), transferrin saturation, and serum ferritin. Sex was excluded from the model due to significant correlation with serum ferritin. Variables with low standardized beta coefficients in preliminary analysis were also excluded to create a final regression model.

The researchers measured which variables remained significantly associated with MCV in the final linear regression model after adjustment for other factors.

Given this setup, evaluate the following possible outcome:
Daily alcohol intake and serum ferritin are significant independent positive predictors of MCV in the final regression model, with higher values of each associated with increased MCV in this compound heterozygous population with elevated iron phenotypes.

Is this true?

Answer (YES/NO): NO